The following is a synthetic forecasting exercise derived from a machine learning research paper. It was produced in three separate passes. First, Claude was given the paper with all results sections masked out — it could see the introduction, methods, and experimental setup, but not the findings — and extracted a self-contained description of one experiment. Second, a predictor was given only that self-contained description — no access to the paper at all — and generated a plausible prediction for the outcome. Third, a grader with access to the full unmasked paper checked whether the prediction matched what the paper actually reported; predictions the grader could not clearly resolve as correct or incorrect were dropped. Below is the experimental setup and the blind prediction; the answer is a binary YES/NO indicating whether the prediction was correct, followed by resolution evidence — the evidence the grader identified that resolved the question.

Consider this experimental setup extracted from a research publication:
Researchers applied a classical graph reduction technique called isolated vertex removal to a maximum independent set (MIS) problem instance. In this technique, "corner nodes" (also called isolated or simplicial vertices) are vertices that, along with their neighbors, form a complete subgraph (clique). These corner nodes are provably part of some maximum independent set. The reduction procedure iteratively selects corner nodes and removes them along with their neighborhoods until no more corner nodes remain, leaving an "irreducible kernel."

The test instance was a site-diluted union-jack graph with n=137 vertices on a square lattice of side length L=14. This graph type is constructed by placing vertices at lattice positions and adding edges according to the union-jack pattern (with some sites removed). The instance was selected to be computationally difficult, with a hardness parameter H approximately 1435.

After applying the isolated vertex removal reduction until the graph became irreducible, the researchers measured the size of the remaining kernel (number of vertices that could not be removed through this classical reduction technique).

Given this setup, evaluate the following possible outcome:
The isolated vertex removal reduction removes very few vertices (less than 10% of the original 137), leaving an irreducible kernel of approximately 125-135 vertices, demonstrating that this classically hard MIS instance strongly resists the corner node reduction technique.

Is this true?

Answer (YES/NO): NO